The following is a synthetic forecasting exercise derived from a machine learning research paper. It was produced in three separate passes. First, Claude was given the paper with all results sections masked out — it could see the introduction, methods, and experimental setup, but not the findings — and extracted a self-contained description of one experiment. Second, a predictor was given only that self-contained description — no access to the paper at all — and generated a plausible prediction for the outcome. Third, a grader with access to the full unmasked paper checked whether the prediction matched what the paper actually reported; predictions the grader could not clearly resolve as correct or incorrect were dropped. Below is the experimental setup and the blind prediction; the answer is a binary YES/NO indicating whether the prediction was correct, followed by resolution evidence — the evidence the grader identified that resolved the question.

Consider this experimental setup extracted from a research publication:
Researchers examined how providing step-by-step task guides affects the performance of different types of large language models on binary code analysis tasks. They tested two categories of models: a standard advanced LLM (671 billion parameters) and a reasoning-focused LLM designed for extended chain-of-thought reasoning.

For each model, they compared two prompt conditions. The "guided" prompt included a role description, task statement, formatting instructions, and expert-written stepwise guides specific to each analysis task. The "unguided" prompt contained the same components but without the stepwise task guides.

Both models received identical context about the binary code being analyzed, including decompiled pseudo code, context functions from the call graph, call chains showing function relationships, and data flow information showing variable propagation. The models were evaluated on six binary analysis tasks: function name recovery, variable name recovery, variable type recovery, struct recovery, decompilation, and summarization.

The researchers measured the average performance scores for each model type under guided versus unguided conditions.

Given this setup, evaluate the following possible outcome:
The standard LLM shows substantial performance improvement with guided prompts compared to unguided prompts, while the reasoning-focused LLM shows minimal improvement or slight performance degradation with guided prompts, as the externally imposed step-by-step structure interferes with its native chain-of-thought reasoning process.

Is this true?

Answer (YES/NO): NO